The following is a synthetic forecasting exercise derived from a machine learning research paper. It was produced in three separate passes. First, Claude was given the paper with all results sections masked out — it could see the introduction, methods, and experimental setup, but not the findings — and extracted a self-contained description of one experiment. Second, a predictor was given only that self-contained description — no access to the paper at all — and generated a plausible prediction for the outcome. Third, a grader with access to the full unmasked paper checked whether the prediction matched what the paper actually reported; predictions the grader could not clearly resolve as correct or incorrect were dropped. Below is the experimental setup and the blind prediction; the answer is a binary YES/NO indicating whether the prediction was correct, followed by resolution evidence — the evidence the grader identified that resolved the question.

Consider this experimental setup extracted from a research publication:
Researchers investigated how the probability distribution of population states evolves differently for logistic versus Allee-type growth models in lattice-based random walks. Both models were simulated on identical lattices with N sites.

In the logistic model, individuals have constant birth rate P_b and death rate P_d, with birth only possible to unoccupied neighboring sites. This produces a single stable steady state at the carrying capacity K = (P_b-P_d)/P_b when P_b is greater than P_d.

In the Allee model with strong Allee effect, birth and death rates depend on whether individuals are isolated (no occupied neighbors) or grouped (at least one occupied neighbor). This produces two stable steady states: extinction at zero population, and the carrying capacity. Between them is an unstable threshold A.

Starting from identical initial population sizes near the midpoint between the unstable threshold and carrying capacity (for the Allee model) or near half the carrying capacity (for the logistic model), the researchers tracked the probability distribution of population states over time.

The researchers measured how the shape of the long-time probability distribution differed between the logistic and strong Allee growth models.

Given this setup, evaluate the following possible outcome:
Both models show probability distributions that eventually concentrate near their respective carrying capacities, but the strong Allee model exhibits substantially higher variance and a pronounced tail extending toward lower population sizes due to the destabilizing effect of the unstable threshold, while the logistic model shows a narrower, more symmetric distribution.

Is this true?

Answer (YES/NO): NO